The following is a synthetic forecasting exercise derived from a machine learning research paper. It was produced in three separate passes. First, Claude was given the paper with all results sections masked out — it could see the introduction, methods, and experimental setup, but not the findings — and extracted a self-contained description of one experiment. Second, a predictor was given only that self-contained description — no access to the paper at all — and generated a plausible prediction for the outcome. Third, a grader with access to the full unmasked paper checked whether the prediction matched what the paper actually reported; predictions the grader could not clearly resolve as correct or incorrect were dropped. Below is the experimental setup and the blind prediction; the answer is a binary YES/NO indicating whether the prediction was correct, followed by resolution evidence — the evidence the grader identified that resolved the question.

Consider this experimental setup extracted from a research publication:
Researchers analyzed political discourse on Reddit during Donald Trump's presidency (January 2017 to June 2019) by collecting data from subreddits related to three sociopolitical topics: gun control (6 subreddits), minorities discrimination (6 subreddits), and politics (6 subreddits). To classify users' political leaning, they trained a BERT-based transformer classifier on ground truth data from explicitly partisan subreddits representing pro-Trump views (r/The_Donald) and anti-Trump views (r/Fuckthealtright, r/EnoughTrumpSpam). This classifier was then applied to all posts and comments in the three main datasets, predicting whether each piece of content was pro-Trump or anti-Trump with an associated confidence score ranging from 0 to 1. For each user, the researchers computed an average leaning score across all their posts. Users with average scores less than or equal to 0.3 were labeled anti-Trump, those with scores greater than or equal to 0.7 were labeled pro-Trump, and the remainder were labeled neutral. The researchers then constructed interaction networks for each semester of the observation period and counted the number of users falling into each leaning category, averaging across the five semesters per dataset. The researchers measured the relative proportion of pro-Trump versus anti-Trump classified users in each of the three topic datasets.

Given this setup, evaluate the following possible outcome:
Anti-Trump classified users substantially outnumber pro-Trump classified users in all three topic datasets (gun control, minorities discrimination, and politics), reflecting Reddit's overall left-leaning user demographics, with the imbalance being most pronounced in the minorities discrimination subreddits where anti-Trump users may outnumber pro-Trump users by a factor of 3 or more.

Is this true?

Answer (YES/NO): NO